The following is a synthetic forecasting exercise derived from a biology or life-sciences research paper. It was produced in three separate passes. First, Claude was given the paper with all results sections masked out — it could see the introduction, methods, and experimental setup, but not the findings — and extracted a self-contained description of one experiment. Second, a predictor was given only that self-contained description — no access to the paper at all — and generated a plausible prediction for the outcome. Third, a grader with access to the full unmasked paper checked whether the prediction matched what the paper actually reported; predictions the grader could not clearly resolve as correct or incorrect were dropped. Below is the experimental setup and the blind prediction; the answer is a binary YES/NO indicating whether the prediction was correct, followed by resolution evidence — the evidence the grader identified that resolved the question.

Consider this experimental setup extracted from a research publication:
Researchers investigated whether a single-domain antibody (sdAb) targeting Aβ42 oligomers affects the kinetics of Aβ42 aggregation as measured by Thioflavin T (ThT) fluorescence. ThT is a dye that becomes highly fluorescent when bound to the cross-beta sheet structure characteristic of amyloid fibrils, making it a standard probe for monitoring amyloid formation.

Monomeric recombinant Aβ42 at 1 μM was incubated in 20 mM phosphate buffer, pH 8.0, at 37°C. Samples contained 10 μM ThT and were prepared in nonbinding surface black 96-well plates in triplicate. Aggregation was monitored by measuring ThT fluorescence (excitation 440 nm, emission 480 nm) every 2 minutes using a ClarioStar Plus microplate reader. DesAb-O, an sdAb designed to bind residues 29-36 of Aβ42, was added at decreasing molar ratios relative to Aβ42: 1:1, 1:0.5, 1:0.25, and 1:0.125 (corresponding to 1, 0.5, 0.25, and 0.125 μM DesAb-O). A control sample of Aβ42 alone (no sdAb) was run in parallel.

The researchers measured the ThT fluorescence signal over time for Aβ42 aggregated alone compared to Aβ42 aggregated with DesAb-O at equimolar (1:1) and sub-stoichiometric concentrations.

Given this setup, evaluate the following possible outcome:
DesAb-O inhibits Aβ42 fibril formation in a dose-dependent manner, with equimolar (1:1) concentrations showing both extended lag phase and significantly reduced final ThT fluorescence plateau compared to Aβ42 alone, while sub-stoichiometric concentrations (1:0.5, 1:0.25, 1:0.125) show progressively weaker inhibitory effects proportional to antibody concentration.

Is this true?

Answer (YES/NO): NO